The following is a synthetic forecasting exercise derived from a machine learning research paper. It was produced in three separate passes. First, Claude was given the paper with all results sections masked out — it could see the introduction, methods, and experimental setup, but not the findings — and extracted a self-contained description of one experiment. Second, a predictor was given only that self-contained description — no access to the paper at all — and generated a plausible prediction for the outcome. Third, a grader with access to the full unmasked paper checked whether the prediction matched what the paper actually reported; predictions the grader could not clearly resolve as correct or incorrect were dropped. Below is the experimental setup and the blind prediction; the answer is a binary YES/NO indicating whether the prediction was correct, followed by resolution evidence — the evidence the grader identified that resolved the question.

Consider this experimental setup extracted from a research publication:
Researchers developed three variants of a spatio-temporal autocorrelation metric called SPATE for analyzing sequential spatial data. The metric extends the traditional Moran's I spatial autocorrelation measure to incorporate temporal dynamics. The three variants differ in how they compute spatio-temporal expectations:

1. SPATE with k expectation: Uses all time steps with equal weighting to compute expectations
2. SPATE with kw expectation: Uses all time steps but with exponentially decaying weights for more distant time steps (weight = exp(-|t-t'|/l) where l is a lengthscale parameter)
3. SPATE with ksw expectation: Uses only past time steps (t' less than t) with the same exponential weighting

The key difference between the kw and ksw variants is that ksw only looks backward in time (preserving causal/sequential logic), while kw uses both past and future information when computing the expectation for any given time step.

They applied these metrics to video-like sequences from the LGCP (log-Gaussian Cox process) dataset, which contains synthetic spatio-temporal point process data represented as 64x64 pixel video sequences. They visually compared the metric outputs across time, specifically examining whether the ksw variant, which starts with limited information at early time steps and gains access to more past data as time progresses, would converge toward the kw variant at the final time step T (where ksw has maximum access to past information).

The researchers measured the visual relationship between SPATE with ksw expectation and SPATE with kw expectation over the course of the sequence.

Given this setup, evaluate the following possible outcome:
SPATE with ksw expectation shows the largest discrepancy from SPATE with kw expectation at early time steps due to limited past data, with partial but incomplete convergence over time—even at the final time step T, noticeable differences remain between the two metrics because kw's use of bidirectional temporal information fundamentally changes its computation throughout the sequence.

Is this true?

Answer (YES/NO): NO